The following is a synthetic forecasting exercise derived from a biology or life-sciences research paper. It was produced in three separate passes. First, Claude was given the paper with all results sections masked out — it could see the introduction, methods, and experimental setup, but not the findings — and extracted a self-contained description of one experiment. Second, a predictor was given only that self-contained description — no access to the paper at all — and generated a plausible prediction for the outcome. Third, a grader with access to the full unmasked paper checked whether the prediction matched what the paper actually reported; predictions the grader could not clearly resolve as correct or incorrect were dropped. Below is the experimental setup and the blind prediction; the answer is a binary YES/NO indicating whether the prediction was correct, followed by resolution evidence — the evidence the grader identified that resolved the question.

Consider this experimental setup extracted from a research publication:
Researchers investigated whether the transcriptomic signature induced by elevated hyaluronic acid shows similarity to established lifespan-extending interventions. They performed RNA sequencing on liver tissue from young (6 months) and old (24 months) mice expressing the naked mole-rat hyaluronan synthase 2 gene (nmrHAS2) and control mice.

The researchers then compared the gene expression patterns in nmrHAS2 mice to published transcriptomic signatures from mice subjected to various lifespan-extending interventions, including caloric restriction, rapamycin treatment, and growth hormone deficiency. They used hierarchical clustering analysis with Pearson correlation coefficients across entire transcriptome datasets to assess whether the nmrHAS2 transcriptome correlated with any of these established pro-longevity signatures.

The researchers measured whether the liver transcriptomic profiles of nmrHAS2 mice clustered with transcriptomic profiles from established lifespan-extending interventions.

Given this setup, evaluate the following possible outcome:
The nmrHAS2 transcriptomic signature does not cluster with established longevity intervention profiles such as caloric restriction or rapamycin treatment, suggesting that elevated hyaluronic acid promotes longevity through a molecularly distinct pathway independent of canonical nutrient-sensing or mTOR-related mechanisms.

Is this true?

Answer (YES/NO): NO